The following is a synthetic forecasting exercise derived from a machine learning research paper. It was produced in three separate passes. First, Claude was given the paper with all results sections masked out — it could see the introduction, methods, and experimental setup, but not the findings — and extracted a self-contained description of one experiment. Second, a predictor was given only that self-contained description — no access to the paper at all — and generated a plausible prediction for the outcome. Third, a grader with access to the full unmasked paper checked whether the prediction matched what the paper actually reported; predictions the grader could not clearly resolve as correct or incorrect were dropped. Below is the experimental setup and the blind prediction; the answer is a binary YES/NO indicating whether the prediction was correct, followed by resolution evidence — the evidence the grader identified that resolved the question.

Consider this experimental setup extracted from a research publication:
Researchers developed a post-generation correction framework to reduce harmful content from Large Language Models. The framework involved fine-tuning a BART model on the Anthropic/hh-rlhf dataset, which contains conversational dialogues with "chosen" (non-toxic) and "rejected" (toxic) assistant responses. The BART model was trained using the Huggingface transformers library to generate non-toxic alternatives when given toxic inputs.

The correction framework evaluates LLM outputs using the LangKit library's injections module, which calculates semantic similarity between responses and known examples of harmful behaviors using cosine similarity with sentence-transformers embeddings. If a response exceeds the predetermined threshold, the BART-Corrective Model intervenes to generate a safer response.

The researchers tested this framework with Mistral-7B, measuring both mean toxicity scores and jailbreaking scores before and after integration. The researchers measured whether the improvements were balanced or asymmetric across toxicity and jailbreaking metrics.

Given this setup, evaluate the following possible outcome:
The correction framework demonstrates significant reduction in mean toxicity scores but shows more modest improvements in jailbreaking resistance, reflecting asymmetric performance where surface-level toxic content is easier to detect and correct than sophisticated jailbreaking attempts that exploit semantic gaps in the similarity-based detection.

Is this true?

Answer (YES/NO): NO